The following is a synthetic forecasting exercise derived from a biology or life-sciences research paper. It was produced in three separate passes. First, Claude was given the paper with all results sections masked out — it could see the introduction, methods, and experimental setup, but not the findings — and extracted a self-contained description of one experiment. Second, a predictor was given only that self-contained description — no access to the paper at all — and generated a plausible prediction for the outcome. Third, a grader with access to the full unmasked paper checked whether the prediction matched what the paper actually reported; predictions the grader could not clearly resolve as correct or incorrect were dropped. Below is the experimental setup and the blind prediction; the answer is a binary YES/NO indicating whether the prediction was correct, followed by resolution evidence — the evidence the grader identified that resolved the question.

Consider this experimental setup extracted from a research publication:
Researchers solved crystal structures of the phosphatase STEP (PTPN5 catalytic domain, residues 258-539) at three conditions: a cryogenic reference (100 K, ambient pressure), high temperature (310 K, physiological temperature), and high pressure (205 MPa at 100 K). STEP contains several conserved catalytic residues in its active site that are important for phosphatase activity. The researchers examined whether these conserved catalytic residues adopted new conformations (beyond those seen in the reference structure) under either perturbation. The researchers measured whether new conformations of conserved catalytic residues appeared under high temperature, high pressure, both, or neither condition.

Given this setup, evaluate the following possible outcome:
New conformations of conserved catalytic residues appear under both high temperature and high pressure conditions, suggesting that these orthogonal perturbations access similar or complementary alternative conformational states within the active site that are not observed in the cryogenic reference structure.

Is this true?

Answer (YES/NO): NO